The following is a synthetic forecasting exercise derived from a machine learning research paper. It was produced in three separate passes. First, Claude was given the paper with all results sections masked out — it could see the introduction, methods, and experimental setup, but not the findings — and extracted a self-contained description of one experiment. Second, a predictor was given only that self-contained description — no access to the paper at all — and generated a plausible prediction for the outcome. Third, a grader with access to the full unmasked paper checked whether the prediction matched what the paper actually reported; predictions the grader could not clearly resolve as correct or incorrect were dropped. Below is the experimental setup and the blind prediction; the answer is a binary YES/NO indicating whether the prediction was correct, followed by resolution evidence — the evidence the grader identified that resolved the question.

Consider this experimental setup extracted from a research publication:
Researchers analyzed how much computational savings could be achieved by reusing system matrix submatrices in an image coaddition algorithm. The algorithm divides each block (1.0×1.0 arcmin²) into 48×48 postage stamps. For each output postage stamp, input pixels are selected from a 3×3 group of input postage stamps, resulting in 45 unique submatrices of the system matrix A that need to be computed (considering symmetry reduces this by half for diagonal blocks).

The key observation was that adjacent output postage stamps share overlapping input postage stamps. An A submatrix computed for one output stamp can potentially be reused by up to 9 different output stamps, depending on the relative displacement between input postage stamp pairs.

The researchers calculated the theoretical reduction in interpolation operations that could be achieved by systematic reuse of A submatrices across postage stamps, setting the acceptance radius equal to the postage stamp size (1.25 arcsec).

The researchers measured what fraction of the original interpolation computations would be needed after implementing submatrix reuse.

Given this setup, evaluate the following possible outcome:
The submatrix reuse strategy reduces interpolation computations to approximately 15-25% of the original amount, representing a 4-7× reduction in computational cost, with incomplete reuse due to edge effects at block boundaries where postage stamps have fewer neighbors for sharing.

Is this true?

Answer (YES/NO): NO